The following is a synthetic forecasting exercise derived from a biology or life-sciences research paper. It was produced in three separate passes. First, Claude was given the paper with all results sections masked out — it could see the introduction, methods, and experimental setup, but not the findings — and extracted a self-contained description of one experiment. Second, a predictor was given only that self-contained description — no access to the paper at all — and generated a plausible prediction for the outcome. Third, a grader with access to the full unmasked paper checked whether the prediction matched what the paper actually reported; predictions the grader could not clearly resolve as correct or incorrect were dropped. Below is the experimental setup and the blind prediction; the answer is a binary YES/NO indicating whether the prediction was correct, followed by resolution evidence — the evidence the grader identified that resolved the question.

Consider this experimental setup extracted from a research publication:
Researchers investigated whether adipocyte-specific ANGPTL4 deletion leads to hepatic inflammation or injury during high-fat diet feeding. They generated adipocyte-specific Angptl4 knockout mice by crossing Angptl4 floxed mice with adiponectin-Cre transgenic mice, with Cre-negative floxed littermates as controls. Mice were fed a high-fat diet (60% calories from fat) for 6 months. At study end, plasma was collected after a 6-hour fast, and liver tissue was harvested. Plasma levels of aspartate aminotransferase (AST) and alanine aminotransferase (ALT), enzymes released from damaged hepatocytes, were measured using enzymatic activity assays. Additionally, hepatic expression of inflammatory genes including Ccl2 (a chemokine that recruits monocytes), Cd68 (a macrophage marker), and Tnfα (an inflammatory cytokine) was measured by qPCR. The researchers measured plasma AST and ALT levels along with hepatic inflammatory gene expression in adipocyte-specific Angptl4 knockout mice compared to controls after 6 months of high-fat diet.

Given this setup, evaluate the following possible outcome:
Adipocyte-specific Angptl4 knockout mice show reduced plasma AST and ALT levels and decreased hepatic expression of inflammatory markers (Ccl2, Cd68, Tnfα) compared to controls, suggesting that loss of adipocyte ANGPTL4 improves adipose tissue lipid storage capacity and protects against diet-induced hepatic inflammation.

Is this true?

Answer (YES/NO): NO